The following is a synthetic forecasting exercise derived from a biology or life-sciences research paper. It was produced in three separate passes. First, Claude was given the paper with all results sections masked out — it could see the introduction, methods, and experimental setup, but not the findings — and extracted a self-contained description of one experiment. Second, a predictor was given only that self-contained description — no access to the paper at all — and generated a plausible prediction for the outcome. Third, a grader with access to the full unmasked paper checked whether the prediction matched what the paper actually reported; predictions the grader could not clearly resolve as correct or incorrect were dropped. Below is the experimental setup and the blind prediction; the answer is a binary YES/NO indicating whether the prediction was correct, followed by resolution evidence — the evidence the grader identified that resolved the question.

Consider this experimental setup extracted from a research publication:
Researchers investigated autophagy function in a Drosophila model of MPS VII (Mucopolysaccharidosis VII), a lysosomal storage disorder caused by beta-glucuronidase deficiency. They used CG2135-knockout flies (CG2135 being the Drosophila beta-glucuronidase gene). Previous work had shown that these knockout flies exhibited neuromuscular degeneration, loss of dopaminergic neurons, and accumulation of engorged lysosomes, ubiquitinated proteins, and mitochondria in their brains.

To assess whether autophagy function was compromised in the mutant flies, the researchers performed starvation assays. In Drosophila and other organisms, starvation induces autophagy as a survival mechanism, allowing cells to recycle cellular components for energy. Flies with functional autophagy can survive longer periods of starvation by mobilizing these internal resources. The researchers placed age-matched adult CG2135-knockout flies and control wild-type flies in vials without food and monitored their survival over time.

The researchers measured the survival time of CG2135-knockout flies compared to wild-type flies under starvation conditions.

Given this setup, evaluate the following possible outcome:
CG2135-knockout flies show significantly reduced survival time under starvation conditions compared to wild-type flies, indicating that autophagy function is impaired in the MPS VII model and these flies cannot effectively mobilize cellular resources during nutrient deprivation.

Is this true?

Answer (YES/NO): YES